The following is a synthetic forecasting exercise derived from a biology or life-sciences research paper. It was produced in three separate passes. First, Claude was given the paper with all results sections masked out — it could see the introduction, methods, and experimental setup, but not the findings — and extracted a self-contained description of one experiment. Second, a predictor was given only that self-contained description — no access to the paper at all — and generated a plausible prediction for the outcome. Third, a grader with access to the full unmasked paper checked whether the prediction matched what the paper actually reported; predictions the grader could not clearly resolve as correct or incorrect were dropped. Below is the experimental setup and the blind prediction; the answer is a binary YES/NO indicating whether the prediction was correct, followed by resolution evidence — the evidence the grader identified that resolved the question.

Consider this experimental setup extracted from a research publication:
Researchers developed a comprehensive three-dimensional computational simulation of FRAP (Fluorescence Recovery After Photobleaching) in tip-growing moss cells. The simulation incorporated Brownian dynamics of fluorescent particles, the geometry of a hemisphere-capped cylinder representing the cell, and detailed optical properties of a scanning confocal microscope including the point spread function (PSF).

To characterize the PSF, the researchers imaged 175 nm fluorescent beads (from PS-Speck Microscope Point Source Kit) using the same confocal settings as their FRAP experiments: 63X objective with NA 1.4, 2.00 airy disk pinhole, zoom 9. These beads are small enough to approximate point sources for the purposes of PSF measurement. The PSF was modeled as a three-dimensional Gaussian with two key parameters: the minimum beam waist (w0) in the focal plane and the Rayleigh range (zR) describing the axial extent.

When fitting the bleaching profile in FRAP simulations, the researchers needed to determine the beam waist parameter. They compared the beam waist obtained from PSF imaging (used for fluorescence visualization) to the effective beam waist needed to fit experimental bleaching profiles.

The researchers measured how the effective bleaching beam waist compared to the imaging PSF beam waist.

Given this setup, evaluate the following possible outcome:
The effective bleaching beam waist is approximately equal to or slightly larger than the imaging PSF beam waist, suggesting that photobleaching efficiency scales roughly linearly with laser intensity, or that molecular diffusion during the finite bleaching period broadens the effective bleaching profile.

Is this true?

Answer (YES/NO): NO